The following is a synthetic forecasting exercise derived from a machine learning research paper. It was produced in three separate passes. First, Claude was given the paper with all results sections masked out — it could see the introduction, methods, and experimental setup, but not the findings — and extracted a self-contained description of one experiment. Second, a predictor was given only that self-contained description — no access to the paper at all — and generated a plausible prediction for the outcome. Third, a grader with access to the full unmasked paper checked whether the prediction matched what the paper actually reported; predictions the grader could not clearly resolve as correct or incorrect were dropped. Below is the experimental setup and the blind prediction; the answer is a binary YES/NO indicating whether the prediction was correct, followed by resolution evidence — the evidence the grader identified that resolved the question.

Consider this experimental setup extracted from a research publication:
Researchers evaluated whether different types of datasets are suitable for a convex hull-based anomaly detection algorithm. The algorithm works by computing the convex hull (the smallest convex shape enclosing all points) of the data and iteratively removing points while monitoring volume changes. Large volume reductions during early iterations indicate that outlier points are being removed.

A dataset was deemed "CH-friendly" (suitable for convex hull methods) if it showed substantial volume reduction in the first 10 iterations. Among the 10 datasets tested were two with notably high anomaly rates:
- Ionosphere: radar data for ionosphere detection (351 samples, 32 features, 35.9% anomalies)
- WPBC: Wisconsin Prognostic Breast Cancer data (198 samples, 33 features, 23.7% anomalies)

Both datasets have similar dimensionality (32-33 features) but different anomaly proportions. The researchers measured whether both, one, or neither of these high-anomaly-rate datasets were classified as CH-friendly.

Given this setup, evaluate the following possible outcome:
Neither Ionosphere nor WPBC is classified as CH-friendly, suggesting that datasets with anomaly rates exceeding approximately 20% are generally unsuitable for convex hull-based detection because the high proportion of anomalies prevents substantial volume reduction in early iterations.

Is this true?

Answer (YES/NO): NO